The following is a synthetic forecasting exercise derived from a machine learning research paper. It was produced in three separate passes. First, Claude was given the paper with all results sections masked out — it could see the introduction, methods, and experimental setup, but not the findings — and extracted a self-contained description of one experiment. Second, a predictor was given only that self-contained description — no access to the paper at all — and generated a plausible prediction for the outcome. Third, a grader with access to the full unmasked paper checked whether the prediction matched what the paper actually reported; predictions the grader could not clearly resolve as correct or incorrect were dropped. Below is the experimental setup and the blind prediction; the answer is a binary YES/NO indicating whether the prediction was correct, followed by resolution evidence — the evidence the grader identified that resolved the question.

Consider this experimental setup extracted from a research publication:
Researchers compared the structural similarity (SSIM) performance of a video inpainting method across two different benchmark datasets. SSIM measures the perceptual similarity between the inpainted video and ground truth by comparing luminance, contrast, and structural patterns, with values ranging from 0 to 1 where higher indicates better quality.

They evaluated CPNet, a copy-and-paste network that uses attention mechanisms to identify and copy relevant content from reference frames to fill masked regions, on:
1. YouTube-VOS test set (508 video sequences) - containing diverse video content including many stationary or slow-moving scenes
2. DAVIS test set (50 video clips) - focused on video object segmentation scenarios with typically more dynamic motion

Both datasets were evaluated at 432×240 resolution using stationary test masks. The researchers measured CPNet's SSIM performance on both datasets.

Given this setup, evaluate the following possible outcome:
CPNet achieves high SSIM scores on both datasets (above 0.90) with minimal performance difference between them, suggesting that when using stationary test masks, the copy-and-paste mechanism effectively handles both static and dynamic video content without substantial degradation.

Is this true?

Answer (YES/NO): YES